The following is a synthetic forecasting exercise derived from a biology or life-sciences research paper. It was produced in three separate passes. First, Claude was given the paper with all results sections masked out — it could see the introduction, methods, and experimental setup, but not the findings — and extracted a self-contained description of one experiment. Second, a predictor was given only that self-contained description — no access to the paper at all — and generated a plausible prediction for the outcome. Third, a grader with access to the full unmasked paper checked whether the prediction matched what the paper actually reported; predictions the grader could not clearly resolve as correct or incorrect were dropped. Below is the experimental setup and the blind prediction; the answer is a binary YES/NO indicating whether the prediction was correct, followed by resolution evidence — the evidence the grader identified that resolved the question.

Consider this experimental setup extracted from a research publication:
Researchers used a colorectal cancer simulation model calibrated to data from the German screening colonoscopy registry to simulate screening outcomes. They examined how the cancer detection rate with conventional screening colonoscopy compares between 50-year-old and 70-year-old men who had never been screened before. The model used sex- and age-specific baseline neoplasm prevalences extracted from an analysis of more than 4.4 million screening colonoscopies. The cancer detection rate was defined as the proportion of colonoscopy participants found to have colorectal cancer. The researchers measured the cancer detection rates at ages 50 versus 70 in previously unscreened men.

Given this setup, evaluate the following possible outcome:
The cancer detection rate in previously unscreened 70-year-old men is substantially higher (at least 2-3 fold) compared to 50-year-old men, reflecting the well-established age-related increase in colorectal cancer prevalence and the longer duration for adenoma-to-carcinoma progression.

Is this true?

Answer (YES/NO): YES